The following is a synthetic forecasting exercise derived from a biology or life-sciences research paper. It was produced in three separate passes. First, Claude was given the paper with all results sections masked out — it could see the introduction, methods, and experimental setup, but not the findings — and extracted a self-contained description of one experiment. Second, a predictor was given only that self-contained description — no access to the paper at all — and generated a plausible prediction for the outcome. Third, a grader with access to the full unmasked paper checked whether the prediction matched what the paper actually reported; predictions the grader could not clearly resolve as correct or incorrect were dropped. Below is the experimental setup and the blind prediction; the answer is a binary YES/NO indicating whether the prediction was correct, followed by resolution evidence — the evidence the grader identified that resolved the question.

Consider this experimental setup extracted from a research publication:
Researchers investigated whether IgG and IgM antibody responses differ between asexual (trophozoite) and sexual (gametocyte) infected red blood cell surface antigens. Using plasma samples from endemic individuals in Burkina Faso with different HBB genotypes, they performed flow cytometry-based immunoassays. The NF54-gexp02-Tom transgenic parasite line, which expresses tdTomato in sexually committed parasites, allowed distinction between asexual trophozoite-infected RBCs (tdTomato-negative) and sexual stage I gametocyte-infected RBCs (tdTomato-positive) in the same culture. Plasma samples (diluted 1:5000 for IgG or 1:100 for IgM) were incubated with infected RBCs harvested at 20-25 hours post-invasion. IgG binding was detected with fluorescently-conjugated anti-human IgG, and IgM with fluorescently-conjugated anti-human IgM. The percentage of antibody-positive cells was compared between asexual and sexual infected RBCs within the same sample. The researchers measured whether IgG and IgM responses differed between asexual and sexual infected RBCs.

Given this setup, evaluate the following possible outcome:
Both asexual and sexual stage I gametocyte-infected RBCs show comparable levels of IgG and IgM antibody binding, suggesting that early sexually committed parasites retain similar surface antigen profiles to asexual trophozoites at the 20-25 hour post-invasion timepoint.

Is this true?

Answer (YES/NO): NO